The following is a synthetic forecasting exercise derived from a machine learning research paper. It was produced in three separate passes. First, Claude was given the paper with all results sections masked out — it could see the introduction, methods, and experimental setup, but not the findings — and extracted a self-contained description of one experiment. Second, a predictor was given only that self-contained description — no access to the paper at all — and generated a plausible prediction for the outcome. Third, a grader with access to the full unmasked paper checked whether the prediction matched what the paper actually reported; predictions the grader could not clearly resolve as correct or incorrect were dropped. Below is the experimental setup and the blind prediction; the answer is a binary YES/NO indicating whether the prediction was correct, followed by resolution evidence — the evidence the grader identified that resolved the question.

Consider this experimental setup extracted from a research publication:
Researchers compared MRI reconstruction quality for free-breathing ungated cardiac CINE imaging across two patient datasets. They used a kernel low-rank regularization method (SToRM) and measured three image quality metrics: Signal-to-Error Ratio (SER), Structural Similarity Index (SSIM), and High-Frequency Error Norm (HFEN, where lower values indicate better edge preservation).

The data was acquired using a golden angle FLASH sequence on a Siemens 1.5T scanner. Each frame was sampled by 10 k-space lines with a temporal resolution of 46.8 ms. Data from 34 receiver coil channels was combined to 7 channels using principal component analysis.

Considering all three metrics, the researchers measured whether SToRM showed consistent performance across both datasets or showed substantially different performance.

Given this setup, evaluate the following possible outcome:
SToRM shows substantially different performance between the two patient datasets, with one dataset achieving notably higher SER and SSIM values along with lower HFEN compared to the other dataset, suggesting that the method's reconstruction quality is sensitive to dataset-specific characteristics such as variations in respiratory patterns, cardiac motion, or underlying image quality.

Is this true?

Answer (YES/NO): YES